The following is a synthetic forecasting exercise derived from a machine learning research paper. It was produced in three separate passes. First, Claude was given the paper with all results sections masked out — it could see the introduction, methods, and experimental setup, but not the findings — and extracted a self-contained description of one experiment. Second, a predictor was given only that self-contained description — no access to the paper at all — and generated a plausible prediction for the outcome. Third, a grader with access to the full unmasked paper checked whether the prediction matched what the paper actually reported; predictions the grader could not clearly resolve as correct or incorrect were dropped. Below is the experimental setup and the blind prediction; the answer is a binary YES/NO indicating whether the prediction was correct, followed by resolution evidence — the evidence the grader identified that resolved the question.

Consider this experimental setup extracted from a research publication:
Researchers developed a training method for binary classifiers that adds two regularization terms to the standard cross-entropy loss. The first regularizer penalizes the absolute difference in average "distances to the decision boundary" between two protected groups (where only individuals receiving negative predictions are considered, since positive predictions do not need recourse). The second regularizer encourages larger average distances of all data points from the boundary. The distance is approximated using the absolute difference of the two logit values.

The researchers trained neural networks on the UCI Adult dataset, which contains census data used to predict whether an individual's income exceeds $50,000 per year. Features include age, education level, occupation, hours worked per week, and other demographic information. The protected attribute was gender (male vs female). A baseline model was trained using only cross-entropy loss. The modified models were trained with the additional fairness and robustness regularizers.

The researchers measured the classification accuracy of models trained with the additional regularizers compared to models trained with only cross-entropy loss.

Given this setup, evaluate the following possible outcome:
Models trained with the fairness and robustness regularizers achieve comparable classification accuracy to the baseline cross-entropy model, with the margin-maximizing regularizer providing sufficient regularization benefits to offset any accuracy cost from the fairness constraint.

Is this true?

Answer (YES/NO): NO